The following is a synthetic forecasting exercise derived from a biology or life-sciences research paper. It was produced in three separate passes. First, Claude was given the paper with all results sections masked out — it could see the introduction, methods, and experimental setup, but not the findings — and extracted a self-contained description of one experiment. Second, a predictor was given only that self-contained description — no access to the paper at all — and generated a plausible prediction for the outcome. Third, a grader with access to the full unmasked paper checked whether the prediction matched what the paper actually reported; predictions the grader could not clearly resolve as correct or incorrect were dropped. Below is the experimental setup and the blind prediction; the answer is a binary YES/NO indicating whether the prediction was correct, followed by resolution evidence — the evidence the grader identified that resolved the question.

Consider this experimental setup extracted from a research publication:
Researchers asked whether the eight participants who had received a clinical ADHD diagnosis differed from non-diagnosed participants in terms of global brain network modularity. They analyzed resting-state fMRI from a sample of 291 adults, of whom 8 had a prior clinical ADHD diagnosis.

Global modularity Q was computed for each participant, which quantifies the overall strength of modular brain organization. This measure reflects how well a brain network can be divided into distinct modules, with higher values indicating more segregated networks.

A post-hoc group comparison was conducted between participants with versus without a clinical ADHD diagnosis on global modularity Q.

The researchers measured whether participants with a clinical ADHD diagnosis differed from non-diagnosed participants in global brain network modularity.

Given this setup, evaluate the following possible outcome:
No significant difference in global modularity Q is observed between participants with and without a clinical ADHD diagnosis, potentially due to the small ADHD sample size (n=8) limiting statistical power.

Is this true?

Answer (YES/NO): YES